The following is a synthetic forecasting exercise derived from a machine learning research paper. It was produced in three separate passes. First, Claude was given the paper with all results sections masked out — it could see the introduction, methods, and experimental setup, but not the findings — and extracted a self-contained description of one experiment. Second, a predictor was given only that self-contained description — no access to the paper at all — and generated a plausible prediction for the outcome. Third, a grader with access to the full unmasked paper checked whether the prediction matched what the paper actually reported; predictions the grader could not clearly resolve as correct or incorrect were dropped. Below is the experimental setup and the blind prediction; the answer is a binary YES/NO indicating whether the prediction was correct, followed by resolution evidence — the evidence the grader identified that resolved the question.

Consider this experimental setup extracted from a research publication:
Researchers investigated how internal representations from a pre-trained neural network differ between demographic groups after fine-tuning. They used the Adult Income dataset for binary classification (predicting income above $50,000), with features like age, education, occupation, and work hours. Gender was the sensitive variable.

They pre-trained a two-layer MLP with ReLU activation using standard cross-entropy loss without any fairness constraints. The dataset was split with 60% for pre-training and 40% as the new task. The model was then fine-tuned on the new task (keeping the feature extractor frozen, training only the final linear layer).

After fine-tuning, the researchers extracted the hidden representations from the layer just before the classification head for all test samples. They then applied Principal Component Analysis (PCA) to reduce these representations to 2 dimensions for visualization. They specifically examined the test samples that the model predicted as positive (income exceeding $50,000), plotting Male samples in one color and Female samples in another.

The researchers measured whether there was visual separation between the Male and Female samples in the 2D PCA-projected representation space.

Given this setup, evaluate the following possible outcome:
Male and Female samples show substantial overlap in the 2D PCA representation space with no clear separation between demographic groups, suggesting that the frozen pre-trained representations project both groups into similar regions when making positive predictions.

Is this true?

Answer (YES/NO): NO